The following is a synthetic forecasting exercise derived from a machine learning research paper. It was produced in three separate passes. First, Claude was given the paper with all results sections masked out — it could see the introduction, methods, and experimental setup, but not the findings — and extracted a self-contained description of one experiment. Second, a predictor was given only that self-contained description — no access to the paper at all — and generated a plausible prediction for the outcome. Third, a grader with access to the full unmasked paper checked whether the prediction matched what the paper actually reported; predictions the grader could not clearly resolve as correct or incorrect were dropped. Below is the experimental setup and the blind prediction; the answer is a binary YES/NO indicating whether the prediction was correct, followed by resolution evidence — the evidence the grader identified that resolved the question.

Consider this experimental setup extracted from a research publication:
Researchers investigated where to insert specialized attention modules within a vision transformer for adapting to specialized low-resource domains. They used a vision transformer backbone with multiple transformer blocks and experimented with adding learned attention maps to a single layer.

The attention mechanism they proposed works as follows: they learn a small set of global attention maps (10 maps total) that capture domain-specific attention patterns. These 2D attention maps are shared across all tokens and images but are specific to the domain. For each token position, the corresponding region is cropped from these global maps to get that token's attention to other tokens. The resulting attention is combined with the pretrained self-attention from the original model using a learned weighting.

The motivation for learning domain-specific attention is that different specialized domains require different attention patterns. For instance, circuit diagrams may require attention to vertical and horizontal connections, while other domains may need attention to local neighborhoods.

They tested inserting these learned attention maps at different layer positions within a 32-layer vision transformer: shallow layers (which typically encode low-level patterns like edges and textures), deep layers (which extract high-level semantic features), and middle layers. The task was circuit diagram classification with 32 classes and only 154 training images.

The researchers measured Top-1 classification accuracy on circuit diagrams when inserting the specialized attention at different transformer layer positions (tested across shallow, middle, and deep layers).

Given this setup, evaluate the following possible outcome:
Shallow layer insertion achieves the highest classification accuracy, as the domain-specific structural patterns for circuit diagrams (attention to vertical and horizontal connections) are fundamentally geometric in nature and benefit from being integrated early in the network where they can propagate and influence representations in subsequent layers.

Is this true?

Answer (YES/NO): NO